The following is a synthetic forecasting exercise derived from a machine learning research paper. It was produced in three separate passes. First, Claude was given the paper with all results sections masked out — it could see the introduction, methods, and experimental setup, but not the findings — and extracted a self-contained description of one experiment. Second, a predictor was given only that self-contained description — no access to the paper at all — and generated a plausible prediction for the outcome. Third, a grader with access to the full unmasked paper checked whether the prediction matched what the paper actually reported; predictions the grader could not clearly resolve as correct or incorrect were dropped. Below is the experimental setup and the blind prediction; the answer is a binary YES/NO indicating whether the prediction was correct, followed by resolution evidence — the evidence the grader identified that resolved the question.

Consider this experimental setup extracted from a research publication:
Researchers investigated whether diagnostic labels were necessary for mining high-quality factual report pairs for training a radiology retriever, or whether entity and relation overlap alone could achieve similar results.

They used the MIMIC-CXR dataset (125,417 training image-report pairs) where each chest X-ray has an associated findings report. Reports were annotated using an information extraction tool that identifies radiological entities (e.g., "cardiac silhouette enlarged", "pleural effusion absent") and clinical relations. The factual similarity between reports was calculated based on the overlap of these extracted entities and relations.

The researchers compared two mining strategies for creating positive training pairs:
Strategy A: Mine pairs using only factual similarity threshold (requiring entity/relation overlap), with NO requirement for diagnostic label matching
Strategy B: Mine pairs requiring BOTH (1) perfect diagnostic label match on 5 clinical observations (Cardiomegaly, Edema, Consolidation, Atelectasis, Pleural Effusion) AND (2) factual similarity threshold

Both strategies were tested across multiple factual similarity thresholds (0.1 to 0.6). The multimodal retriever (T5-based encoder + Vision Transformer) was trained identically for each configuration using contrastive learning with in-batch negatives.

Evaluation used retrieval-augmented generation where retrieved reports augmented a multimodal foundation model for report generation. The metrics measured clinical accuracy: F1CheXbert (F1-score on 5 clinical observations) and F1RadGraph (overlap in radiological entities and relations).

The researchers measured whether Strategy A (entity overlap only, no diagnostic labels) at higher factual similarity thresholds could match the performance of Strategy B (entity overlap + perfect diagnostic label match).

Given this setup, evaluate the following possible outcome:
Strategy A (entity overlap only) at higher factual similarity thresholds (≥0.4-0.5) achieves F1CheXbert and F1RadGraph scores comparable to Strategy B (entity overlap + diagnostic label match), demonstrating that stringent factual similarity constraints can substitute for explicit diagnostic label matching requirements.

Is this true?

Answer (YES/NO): YES